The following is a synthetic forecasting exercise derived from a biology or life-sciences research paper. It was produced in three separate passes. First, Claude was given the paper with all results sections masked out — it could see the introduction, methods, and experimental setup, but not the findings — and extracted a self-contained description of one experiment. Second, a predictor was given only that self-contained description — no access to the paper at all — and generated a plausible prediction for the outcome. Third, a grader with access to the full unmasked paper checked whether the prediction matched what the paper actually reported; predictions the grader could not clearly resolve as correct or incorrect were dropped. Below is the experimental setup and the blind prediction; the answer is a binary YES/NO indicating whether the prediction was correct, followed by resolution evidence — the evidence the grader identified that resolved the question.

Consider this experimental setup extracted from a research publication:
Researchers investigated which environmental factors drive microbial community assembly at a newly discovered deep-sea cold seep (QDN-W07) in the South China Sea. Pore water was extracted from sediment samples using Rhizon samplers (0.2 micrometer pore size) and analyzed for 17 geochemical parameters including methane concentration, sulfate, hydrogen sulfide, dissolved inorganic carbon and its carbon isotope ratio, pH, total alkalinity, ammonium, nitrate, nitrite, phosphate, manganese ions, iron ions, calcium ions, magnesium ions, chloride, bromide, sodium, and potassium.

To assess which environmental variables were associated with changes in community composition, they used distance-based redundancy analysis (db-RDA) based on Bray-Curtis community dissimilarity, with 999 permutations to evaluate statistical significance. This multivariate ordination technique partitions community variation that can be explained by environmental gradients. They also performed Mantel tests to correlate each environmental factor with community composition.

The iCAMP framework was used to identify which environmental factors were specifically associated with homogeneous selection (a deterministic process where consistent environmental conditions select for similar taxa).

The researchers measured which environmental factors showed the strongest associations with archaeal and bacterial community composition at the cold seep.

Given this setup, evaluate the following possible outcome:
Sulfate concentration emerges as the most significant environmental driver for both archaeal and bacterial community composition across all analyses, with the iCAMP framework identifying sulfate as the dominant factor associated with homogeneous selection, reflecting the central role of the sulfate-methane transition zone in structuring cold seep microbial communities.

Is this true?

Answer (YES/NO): NO